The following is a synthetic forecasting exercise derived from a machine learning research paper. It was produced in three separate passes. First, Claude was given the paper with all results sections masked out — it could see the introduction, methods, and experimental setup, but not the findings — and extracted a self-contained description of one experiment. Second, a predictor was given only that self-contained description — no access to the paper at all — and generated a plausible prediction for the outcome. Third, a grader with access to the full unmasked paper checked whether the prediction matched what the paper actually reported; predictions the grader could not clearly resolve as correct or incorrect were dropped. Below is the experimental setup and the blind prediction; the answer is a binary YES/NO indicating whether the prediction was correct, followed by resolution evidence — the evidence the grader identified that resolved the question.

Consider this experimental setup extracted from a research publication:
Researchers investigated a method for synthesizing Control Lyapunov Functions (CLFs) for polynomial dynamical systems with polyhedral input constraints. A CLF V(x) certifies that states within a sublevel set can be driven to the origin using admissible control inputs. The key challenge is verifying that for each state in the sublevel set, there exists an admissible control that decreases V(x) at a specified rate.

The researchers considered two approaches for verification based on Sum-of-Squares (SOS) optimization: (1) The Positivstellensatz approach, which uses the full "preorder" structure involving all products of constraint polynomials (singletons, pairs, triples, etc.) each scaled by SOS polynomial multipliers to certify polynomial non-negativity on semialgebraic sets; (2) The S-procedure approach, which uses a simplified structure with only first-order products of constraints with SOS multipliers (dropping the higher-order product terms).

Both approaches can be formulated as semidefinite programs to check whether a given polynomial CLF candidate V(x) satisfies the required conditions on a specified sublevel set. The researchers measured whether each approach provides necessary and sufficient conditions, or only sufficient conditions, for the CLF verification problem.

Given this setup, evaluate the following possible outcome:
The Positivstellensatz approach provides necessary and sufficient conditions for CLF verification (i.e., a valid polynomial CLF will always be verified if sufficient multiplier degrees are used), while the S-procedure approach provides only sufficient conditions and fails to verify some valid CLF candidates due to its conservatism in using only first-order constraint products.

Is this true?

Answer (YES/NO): YES